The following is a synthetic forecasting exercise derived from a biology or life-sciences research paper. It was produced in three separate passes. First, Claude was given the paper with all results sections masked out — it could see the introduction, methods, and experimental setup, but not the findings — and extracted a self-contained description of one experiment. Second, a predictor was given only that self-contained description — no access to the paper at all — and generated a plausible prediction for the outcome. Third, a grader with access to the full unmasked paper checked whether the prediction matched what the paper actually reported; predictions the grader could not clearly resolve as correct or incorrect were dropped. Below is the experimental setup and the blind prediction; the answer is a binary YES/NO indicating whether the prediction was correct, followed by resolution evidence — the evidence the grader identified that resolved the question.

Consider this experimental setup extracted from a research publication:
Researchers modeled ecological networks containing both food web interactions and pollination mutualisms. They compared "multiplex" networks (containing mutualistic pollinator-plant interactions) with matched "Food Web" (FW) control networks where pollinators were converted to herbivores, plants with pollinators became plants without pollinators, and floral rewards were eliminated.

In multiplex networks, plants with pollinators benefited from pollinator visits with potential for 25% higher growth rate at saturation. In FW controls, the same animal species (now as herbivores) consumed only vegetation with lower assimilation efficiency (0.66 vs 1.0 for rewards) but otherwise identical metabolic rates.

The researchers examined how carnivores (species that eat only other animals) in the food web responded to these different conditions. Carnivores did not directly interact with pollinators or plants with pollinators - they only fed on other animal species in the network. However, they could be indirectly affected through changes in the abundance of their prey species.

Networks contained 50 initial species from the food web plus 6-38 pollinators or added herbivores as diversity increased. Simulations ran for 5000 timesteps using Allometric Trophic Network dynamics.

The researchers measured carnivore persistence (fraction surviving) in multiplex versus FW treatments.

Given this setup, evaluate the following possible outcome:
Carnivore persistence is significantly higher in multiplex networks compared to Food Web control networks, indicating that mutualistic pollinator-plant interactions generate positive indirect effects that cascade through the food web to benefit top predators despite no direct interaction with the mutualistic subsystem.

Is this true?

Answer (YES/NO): YES